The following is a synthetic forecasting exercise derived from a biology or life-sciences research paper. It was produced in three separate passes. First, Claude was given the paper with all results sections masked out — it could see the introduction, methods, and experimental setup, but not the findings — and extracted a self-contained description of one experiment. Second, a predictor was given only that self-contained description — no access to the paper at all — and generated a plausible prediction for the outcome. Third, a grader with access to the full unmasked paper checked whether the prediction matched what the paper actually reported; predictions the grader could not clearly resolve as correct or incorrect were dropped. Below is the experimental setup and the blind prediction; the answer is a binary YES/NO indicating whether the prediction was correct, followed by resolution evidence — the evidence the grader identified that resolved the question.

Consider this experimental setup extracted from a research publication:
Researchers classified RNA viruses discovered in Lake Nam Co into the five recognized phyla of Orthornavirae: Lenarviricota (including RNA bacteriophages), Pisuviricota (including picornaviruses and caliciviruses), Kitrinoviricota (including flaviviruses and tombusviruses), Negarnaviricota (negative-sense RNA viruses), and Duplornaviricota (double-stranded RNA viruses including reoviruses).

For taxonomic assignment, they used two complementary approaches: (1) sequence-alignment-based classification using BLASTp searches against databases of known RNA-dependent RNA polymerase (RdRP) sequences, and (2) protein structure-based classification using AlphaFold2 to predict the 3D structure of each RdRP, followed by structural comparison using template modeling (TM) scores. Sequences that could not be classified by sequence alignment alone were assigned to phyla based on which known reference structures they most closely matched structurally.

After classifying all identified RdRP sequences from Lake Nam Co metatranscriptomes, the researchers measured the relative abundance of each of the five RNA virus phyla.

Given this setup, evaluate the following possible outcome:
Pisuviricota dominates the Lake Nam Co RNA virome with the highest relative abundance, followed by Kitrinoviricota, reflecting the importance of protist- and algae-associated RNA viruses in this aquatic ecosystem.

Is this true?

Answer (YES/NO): NO